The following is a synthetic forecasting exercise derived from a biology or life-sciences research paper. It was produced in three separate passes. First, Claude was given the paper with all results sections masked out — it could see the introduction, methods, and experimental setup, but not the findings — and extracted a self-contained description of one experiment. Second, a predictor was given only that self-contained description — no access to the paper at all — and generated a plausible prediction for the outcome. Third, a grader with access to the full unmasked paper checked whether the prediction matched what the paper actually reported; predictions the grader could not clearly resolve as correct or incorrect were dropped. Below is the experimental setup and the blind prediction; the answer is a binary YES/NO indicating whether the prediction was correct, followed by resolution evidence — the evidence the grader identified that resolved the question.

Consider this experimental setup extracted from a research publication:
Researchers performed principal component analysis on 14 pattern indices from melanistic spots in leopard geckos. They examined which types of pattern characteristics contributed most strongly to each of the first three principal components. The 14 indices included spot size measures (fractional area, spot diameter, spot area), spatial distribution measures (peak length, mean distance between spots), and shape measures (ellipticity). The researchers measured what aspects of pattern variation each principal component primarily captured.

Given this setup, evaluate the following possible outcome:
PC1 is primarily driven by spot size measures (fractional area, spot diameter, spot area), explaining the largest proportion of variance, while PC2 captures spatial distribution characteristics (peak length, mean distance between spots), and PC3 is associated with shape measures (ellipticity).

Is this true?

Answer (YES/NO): YES